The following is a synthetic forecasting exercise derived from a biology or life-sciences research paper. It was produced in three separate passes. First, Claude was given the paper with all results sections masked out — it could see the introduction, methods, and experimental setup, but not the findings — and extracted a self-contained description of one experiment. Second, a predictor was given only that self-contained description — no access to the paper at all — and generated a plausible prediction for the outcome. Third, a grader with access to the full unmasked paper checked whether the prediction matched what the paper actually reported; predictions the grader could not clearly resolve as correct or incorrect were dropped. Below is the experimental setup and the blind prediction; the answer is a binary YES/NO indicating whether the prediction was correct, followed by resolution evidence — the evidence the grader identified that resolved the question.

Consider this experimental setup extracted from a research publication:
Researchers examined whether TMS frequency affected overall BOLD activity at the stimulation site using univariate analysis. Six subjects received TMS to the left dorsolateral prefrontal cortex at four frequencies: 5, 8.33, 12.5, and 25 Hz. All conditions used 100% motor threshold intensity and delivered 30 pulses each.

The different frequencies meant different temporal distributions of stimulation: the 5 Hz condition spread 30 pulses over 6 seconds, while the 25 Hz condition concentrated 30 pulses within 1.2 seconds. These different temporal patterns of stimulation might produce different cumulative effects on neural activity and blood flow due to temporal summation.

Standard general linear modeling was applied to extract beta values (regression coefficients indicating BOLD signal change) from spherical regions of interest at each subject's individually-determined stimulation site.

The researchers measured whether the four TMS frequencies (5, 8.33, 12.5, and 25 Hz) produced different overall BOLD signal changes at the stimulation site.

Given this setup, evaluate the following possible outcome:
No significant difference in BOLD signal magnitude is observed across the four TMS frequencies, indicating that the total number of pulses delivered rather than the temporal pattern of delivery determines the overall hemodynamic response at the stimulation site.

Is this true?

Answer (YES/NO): NO